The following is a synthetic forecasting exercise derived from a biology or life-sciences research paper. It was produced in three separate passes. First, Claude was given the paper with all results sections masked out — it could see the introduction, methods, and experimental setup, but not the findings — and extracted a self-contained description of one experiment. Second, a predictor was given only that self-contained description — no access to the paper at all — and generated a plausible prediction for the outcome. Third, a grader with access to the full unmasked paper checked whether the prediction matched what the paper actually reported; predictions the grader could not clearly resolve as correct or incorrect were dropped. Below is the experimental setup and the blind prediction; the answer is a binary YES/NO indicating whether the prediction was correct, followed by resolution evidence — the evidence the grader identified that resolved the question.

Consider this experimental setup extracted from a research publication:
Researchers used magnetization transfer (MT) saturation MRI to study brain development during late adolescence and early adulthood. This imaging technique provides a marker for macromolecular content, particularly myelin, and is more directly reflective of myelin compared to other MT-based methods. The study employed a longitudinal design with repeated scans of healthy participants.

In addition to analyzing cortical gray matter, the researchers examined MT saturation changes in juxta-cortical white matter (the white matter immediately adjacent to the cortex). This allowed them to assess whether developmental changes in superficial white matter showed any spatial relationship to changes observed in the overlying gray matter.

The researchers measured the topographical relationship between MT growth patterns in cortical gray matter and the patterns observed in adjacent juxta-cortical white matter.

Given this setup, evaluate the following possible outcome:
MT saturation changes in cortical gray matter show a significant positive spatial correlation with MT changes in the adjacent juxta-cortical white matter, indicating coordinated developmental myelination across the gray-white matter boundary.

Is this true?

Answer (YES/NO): YES